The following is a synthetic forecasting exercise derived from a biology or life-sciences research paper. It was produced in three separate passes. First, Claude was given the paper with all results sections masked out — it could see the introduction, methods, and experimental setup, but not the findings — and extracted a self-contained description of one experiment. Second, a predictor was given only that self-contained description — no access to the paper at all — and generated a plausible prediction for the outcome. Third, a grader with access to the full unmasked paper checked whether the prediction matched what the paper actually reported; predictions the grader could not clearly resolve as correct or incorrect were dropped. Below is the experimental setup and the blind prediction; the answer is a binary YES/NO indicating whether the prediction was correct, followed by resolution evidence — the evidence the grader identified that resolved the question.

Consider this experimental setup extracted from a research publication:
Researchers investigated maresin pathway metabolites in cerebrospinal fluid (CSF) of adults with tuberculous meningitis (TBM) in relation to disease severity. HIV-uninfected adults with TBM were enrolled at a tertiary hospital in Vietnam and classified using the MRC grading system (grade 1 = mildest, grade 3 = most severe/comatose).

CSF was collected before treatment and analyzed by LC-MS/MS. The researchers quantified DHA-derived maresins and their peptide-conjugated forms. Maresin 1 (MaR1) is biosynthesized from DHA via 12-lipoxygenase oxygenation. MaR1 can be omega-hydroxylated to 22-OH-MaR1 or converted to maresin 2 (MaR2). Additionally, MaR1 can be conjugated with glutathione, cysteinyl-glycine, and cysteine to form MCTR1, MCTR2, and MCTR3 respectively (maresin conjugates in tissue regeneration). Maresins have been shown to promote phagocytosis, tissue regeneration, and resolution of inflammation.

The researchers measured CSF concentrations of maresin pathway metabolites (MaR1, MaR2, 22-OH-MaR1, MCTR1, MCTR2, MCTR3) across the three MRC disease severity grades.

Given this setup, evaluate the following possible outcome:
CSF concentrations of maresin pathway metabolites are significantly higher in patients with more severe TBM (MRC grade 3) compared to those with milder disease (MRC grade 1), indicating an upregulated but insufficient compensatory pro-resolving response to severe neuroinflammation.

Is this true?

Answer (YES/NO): NO